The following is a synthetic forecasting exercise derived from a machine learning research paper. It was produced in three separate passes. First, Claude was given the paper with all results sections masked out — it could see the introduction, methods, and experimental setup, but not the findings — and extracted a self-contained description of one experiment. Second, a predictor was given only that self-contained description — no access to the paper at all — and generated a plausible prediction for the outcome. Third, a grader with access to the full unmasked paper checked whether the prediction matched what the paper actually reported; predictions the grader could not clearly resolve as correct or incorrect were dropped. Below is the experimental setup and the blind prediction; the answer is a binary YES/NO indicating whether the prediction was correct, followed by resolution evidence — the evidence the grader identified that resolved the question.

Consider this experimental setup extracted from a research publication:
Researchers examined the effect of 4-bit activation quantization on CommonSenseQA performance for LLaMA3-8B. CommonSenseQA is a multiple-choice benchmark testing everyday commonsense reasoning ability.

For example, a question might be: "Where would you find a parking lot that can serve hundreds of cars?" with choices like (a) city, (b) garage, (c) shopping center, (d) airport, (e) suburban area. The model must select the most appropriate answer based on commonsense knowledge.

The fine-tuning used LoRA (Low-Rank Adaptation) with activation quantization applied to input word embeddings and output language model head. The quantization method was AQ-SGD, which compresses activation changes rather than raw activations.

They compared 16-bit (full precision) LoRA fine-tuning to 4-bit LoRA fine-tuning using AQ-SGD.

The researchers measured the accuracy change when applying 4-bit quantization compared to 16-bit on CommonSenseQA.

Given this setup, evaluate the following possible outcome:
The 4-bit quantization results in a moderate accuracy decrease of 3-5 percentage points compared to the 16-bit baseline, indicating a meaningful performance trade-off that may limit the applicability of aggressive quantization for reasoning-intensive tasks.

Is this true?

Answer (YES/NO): NO